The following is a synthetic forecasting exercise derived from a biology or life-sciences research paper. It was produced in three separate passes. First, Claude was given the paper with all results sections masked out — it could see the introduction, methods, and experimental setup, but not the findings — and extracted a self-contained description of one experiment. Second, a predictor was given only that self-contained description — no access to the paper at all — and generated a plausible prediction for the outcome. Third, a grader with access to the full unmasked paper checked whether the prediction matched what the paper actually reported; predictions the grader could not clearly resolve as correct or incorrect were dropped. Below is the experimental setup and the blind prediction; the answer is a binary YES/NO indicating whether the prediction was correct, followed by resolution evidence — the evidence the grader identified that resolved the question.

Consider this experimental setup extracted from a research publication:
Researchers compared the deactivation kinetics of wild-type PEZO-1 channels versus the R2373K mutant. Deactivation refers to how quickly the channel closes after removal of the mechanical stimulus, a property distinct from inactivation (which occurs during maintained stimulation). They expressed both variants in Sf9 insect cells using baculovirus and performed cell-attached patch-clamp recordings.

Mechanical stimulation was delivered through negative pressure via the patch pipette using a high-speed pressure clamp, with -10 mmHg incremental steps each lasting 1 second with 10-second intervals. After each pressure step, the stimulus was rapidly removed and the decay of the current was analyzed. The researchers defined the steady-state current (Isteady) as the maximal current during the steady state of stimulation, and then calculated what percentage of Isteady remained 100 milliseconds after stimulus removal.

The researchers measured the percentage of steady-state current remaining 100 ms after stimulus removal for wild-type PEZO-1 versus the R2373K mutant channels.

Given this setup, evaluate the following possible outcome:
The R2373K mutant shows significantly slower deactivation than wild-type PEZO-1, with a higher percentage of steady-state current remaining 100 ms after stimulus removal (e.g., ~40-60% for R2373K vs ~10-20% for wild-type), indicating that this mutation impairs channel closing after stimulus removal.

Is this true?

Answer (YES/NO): YES